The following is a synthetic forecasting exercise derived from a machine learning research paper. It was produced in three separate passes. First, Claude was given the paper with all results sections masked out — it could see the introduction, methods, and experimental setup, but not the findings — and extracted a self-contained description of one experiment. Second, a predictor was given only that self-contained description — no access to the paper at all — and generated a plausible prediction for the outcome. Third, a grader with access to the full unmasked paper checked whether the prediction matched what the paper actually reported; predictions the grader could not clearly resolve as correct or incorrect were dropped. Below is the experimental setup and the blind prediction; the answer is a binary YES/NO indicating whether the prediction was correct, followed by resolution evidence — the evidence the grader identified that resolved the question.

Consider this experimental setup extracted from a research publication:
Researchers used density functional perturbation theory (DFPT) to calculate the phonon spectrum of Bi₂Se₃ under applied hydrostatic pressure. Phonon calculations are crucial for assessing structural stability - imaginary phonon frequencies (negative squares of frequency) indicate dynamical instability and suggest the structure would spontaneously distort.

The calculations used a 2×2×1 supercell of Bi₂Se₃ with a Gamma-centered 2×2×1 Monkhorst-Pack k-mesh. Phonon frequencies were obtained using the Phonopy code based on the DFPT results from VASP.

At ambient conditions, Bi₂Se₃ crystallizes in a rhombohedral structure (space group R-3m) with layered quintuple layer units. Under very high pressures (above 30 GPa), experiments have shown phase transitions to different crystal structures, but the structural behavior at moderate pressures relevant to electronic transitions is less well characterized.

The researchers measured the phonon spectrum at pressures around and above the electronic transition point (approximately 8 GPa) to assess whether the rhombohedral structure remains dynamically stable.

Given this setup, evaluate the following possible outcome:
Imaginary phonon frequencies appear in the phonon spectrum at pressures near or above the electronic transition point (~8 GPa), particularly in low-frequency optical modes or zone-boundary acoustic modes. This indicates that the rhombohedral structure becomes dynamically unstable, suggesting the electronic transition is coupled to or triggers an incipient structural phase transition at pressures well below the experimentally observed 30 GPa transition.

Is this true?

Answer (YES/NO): NO